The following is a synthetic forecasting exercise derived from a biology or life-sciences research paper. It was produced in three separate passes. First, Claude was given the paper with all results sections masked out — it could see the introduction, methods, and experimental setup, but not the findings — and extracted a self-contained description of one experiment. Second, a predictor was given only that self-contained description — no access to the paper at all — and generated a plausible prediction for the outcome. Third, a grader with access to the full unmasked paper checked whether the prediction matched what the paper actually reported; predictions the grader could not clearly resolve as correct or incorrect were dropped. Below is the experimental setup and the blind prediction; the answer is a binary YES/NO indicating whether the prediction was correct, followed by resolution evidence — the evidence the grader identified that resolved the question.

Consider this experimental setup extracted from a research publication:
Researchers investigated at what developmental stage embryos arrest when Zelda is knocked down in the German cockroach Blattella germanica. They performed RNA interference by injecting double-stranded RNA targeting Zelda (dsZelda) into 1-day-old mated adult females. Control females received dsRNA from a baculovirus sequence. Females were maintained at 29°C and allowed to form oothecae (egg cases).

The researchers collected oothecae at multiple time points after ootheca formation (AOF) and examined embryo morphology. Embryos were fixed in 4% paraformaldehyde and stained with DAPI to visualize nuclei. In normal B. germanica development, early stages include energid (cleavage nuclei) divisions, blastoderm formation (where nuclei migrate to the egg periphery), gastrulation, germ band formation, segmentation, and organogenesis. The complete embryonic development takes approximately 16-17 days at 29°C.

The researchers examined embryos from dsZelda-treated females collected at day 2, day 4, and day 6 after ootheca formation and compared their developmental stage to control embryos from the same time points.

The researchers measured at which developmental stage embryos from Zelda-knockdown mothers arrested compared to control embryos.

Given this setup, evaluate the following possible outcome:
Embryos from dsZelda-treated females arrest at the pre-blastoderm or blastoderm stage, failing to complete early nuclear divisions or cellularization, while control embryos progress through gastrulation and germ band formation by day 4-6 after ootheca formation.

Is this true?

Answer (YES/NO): NO